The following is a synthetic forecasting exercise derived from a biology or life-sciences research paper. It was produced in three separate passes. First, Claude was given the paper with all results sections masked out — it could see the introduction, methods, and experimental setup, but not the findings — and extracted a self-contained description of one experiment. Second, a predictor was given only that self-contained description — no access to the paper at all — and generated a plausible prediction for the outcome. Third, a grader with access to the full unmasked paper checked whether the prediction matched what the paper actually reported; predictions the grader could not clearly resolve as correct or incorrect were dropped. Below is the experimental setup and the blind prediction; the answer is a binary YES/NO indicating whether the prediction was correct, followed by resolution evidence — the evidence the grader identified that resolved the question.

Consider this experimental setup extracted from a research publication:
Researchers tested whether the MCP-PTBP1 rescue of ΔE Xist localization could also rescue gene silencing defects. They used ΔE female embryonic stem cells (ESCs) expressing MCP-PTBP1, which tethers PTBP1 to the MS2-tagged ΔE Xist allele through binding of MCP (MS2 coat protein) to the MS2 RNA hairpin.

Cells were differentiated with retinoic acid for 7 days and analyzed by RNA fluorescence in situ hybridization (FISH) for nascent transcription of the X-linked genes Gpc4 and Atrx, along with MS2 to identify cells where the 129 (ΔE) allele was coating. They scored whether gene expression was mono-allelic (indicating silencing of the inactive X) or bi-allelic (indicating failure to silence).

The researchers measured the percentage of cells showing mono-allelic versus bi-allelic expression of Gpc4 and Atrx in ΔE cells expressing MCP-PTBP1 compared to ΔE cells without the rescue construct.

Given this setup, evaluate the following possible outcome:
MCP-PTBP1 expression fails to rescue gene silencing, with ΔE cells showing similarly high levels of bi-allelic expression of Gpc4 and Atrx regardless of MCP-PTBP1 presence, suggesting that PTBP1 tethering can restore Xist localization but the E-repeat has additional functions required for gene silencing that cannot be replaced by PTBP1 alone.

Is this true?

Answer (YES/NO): NO